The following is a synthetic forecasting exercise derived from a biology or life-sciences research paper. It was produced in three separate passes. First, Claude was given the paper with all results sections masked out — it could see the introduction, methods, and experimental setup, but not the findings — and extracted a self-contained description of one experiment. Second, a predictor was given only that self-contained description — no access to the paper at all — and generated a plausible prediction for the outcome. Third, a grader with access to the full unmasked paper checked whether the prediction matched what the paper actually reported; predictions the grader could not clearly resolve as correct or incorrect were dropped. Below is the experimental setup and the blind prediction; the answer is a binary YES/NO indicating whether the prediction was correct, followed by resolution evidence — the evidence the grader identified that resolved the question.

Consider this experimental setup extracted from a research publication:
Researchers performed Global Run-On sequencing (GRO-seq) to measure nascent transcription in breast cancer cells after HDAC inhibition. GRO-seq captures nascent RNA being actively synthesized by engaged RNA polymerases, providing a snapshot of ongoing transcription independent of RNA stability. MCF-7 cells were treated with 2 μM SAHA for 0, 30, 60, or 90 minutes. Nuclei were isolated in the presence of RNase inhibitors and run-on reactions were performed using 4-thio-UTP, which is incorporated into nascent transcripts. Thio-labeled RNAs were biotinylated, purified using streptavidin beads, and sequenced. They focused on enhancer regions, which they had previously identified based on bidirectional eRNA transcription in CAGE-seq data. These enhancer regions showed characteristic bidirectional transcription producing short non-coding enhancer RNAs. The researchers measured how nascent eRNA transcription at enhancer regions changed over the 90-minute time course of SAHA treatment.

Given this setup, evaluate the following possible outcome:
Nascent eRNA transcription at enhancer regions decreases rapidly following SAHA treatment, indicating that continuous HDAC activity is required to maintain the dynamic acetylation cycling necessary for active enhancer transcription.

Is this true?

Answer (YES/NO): YES